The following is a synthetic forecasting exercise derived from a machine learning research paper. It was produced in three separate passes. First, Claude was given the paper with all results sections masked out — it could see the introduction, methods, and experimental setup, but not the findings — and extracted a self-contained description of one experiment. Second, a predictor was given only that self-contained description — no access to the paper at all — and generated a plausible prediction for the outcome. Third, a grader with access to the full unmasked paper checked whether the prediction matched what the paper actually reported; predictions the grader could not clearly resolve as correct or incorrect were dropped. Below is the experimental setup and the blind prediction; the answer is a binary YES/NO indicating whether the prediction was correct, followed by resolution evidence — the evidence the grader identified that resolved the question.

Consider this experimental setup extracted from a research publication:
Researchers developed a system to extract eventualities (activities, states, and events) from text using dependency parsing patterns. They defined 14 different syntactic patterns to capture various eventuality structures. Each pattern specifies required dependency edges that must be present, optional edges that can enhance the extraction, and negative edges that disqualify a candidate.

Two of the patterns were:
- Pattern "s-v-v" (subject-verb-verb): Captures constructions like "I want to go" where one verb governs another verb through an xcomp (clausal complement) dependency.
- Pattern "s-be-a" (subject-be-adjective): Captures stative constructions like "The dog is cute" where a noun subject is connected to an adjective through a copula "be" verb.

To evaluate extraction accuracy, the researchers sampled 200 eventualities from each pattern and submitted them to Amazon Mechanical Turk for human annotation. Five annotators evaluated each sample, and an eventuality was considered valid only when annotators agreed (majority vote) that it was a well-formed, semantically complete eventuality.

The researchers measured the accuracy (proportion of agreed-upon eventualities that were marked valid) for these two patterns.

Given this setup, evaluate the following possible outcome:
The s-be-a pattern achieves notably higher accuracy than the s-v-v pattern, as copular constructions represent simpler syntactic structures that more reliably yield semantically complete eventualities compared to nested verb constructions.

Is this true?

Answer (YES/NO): YES